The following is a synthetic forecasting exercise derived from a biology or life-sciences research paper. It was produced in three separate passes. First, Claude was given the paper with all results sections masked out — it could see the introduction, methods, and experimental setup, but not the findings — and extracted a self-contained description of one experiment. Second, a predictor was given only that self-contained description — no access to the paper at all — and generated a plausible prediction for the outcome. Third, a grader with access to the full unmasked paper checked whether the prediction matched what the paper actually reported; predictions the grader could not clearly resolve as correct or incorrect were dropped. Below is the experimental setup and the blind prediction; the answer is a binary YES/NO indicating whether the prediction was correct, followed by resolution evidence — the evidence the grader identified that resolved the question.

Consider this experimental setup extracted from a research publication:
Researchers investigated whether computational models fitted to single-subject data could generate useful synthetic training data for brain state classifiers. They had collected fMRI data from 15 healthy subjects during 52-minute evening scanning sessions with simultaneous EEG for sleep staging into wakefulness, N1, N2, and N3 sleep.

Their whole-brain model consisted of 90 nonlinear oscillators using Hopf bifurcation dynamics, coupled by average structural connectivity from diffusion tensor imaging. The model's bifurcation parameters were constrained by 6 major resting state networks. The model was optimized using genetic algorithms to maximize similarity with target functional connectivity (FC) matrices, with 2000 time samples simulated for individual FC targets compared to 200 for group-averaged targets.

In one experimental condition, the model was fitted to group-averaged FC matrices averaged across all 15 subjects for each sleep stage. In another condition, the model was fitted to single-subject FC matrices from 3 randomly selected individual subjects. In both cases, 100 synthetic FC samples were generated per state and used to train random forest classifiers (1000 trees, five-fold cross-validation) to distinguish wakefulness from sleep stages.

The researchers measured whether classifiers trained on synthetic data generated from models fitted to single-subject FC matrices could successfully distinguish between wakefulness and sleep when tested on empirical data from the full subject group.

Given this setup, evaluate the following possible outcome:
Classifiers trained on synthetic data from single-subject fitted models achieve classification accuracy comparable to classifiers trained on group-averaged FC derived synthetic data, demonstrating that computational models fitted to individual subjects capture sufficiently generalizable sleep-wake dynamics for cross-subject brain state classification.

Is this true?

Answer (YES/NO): NO